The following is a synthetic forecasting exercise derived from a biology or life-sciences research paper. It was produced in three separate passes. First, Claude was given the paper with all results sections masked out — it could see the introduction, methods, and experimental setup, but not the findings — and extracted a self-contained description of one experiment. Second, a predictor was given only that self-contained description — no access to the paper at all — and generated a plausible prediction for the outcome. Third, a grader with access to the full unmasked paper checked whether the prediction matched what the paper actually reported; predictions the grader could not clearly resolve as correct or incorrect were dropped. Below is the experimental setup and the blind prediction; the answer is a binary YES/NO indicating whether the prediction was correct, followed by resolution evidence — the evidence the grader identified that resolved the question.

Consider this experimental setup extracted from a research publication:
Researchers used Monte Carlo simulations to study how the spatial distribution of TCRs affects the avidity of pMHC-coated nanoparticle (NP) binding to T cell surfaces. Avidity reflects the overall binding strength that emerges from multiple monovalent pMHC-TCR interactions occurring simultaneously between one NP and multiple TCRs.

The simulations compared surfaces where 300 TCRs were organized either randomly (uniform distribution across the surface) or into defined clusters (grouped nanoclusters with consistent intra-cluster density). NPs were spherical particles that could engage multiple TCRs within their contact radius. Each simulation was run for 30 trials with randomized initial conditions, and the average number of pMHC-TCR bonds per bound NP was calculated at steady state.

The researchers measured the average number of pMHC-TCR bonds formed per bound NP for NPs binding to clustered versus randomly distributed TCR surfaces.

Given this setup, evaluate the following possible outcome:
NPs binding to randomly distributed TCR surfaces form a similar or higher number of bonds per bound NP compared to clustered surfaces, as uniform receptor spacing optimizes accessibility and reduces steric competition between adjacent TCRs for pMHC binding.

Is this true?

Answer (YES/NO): NO